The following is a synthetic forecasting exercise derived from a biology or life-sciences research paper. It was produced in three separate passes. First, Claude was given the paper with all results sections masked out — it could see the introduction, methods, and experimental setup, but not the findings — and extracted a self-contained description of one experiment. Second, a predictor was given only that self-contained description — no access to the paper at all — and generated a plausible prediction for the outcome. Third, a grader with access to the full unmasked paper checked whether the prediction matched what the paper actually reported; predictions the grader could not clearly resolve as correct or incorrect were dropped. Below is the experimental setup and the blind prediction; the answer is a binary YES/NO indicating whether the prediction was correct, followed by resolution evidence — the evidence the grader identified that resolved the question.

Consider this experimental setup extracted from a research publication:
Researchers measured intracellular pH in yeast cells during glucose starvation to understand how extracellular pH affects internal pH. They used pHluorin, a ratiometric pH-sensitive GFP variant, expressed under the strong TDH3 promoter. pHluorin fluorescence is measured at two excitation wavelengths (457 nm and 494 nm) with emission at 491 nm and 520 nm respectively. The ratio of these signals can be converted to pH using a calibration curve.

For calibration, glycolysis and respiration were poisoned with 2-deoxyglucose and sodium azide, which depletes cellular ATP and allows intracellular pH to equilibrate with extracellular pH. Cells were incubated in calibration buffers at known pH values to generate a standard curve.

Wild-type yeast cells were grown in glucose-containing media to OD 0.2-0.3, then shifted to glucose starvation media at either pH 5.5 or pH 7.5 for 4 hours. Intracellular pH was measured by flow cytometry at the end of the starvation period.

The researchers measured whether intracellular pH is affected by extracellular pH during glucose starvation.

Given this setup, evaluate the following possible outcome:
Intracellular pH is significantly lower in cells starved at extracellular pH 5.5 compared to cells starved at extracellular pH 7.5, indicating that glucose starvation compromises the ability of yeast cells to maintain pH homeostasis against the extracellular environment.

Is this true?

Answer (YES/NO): YES